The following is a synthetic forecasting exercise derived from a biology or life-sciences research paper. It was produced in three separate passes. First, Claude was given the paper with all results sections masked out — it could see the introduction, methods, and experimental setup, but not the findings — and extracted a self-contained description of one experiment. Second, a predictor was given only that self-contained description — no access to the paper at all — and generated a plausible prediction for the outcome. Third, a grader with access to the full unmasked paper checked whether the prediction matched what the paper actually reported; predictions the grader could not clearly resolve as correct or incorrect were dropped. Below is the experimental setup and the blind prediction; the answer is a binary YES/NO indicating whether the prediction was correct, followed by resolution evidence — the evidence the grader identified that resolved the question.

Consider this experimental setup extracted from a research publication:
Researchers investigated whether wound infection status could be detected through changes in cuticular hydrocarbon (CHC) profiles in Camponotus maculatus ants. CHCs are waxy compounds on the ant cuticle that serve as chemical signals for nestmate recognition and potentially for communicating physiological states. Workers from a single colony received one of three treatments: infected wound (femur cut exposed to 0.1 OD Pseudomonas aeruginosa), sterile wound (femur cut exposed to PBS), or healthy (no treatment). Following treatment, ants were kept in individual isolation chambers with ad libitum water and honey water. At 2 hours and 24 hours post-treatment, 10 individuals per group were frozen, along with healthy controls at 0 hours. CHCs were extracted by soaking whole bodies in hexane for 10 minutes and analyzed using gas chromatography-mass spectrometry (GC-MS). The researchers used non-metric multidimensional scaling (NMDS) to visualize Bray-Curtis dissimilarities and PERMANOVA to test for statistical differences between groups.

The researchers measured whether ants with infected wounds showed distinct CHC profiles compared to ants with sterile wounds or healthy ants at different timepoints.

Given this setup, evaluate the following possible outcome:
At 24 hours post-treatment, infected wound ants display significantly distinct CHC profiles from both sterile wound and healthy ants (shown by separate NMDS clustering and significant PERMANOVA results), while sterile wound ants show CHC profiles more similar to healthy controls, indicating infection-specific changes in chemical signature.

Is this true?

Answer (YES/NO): NO